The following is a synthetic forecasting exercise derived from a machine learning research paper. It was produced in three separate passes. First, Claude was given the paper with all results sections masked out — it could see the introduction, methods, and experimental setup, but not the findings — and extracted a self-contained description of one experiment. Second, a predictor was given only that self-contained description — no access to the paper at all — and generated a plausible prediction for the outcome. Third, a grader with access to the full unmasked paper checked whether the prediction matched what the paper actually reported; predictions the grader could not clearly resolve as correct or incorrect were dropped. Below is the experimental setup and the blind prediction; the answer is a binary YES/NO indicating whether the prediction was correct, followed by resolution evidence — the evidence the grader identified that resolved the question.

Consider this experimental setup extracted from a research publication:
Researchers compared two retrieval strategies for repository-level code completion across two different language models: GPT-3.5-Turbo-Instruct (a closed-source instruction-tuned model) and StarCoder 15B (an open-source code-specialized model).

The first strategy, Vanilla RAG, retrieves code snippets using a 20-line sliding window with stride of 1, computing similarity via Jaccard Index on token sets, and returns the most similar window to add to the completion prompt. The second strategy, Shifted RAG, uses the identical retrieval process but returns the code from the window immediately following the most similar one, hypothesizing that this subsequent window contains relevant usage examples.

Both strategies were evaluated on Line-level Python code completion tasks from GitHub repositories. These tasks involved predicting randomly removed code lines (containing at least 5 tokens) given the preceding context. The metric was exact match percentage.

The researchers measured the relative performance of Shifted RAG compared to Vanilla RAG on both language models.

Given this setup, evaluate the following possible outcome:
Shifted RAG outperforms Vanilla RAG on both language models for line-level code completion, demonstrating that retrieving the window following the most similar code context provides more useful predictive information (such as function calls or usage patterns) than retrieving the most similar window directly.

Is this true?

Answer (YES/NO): NO